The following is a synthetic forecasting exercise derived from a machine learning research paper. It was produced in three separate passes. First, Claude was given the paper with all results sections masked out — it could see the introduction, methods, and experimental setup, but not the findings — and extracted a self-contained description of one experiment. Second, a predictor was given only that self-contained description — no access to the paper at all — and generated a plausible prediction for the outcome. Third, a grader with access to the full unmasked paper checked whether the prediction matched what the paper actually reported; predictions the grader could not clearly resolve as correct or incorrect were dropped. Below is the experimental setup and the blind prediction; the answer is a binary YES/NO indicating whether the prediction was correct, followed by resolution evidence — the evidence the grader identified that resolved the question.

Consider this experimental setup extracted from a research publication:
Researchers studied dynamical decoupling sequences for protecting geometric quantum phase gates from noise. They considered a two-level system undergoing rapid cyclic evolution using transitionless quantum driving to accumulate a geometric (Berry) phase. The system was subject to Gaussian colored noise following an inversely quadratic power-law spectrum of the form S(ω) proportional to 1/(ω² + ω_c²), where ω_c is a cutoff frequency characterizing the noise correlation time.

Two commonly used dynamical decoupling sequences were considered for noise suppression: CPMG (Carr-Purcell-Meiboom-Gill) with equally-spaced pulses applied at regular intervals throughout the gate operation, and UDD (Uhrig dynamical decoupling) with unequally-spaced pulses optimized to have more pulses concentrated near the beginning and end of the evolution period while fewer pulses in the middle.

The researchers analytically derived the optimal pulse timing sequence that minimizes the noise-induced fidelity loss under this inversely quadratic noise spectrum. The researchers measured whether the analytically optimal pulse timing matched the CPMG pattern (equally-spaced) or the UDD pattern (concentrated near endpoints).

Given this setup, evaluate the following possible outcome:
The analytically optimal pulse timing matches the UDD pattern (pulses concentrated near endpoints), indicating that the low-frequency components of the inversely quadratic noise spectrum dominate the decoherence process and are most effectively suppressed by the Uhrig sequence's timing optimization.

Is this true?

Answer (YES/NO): NO